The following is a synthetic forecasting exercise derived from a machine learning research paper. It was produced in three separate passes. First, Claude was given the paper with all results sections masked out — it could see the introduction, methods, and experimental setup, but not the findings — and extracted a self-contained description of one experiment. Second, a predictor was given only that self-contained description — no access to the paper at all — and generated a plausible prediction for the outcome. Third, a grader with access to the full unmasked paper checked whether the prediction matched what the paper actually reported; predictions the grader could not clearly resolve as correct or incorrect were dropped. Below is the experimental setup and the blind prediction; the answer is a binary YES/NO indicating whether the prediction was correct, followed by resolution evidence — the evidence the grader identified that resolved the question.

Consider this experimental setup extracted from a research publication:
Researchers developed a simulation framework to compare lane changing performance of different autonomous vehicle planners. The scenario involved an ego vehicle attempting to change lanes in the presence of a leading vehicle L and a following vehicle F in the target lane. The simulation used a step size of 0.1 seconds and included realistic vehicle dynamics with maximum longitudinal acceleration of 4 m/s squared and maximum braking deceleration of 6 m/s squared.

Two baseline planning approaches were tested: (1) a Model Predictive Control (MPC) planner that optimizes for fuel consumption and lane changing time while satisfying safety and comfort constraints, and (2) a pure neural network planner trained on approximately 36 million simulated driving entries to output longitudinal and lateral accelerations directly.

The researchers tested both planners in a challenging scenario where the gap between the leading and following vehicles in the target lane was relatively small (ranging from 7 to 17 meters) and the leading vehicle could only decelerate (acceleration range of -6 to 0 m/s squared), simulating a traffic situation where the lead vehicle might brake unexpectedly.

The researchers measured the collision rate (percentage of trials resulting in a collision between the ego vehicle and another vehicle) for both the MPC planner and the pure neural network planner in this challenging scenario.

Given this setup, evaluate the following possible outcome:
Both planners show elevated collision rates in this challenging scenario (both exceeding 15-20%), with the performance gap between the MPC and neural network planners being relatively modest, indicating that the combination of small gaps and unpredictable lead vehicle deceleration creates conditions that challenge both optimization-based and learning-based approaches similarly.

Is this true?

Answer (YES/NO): YES